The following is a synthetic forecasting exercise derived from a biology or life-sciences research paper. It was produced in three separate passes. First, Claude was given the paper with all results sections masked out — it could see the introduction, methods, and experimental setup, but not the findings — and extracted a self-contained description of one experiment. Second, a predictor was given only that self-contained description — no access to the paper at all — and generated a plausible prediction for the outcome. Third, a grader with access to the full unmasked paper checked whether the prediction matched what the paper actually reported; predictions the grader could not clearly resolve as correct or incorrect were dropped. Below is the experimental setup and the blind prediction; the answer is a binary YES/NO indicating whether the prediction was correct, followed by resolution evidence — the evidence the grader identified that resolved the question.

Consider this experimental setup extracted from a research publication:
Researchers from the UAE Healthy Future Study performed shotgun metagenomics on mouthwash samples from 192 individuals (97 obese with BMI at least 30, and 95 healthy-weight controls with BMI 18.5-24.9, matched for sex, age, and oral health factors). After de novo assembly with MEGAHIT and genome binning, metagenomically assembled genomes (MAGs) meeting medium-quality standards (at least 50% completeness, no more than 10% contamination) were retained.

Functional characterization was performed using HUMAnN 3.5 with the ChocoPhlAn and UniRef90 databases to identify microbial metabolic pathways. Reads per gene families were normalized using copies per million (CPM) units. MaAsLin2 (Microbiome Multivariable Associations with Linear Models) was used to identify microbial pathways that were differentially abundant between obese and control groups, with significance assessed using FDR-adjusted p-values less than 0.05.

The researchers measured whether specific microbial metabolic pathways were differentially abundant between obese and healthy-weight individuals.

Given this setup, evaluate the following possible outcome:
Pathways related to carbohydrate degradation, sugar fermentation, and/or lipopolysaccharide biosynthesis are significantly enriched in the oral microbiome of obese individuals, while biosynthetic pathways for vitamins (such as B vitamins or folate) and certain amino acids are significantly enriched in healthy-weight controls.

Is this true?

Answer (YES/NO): NO